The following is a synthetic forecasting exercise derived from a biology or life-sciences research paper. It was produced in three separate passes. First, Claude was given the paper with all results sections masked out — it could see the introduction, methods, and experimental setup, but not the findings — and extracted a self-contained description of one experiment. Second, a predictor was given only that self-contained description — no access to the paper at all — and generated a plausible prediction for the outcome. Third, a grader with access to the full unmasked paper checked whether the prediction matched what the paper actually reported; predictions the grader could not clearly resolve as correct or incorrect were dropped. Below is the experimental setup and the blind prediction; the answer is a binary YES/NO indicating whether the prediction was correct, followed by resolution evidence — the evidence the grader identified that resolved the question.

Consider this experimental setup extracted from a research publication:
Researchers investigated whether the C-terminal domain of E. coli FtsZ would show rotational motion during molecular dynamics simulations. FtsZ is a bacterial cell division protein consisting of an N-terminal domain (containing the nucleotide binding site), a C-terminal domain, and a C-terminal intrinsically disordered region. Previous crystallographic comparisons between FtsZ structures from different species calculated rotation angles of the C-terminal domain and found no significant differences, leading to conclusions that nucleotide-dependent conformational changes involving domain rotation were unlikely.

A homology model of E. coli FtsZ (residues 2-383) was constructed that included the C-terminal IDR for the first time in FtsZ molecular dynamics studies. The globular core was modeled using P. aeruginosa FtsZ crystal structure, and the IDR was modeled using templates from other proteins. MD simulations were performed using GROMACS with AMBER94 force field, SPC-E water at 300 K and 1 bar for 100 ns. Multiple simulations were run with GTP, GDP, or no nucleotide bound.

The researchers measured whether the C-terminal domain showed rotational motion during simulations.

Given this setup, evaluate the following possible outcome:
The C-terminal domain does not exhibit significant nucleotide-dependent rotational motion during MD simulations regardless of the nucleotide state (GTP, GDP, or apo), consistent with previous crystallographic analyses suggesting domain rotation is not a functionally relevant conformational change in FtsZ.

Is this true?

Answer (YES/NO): NO